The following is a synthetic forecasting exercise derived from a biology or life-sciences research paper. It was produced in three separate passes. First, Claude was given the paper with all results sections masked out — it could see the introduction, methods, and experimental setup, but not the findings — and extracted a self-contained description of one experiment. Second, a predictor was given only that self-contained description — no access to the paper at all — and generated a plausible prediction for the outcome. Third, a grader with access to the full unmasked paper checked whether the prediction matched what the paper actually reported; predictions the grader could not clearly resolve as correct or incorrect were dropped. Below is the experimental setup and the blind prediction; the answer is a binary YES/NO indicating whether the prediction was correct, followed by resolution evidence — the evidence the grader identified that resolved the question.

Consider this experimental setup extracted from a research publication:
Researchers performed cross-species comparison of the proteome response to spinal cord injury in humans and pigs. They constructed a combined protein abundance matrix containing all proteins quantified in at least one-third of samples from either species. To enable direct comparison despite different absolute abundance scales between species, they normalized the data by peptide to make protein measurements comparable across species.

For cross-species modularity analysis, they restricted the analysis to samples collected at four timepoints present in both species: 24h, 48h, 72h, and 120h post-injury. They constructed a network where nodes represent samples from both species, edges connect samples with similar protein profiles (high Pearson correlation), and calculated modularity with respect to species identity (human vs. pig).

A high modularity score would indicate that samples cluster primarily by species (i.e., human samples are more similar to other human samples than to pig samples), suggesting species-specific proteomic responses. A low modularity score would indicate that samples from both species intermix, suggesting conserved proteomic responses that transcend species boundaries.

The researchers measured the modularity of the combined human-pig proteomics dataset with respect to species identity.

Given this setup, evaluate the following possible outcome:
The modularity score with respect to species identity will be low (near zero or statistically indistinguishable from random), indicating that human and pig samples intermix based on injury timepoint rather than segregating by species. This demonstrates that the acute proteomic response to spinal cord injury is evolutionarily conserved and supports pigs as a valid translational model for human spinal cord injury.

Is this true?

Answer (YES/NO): YES